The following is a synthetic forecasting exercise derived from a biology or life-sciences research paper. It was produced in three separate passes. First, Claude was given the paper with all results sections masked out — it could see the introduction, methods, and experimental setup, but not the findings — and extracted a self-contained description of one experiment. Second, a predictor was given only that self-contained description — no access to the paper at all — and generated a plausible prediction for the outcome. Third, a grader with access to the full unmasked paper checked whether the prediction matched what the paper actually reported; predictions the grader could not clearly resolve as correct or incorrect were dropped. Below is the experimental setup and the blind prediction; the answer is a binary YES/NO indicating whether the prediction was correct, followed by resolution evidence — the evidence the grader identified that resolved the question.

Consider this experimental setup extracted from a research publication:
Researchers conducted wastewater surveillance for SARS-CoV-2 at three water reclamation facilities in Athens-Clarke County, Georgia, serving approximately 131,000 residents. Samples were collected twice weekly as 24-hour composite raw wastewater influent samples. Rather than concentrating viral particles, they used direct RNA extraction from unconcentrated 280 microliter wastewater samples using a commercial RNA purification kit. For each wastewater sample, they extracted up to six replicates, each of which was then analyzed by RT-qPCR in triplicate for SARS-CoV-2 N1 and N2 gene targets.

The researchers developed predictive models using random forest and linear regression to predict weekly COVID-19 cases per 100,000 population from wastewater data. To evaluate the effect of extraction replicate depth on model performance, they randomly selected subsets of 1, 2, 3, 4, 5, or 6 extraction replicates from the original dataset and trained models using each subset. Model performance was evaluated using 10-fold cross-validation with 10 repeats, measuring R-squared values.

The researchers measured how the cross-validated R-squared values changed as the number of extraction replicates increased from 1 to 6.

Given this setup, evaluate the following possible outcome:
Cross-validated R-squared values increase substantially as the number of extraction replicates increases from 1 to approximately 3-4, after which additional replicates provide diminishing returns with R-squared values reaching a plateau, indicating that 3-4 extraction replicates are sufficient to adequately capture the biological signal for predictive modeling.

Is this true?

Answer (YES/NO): NO